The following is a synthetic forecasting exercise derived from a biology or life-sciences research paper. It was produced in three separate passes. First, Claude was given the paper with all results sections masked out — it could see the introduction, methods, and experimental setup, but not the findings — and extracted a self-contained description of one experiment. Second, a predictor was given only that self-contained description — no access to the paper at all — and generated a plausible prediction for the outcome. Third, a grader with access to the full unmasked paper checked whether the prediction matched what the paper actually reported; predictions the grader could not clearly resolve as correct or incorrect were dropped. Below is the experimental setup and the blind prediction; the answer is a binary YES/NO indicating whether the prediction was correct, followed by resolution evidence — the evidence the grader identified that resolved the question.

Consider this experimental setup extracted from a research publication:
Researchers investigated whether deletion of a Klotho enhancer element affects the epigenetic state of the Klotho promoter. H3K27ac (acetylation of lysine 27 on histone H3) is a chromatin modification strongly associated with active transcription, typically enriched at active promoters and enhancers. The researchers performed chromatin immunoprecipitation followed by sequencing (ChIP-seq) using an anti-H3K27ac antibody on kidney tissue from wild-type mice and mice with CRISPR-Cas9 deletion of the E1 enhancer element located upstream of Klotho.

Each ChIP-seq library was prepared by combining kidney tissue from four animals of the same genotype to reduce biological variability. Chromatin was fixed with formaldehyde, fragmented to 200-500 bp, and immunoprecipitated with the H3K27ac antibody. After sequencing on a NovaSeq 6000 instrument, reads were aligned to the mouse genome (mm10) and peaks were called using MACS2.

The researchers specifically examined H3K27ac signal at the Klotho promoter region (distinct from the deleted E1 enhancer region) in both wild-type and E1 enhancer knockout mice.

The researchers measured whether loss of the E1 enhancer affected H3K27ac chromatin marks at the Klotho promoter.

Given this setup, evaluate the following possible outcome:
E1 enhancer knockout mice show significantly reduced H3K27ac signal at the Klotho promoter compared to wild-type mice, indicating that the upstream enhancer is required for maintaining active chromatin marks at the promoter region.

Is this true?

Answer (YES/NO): NO